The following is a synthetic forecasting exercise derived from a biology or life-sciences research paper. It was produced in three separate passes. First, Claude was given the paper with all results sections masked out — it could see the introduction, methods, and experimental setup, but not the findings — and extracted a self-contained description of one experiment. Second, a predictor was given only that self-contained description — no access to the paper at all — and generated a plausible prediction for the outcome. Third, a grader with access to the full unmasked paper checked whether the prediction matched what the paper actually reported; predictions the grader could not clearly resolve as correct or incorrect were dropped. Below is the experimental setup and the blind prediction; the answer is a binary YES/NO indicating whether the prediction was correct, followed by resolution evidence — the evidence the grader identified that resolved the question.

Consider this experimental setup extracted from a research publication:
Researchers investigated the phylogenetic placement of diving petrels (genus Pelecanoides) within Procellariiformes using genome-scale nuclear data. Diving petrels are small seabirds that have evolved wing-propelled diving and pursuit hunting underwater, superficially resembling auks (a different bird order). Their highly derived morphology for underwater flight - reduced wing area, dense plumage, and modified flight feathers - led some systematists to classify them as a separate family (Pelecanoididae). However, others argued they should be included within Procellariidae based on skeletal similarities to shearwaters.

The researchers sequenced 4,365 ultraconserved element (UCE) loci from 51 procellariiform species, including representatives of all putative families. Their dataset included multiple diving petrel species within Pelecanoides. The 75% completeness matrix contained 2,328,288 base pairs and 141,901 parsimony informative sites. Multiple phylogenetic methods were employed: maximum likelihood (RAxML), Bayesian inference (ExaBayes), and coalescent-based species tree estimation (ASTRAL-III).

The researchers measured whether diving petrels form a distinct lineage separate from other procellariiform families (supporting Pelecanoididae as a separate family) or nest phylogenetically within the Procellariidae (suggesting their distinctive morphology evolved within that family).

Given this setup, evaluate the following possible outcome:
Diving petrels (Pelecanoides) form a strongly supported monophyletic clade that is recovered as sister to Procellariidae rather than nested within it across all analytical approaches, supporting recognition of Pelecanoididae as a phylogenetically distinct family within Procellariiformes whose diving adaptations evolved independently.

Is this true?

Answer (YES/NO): NO